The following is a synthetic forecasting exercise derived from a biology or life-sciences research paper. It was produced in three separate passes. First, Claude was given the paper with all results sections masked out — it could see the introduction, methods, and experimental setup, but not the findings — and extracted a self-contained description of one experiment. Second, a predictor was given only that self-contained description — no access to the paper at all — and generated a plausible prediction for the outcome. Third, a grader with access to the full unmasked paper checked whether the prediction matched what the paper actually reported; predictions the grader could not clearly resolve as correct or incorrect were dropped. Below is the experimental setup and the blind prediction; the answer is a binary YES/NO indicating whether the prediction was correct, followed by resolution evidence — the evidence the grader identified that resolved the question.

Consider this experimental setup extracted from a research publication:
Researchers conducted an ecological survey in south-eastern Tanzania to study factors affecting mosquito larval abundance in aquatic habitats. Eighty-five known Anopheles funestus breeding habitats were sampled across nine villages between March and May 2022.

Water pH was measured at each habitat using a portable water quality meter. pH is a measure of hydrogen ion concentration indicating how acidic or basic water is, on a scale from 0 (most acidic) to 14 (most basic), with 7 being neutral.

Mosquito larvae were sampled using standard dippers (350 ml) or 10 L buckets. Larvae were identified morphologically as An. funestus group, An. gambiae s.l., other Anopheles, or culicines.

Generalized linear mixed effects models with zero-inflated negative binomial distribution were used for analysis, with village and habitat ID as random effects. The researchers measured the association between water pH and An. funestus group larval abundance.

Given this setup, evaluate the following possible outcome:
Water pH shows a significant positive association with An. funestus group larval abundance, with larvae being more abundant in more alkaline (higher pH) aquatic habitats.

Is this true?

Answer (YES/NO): NO